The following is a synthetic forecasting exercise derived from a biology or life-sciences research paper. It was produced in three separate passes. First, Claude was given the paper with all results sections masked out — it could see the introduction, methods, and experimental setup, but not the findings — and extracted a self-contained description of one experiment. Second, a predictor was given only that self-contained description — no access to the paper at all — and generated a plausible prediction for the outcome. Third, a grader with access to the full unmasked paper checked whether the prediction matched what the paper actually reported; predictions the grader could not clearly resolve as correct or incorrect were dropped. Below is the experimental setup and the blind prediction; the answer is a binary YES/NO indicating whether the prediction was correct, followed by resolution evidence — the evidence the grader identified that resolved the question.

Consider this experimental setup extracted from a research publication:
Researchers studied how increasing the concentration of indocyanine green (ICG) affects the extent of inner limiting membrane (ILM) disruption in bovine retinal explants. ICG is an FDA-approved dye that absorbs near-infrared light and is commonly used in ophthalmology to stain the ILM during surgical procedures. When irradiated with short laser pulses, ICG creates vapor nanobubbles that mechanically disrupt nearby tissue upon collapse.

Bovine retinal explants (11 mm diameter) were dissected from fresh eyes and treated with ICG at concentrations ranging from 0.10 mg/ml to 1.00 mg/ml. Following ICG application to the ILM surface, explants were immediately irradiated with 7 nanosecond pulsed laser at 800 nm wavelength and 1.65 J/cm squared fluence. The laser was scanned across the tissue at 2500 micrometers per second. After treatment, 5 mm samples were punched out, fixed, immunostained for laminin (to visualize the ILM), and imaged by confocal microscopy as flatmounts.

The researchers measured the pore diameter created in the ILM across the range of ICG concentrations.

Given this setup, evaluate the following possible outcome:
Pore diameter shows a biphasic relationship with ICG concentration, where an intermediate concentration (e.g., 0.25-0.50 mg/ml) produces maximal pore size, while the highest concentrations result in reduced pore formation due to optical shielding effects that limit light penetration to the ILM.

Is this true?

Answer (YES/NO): NO